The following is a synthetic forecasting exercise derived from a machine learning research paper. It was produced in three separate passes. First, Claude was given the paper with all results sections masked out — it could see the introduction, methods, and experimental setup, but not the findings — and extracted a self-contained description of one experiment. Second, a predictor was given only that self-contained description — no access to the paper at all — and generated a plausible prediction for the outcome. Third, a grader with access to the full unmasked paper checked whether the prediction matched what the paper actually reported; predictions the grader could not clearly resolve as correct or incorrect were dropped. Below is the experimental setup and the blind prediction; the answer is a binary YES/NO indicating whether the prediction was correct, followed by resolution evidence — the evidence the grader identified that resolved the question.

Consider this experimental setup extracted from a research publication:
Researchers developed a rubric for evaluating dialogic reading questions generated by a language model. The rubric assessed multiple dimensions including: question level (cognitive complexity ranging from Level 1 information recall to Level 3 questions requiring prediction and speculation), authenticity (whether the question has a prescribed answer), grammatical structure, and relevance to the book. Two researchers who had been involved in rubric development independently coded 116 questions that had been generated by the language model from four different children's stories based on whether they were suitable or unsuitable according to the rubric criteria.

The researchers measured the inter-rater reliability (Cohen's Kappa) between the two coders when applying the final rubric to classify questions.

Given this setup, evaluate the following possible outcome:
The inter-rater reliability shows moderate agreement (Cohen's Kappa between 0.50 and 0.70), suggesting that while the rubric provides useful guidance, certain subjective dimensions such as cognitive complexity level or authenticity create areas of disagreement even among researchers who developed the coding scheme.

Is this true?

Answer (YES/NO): NO